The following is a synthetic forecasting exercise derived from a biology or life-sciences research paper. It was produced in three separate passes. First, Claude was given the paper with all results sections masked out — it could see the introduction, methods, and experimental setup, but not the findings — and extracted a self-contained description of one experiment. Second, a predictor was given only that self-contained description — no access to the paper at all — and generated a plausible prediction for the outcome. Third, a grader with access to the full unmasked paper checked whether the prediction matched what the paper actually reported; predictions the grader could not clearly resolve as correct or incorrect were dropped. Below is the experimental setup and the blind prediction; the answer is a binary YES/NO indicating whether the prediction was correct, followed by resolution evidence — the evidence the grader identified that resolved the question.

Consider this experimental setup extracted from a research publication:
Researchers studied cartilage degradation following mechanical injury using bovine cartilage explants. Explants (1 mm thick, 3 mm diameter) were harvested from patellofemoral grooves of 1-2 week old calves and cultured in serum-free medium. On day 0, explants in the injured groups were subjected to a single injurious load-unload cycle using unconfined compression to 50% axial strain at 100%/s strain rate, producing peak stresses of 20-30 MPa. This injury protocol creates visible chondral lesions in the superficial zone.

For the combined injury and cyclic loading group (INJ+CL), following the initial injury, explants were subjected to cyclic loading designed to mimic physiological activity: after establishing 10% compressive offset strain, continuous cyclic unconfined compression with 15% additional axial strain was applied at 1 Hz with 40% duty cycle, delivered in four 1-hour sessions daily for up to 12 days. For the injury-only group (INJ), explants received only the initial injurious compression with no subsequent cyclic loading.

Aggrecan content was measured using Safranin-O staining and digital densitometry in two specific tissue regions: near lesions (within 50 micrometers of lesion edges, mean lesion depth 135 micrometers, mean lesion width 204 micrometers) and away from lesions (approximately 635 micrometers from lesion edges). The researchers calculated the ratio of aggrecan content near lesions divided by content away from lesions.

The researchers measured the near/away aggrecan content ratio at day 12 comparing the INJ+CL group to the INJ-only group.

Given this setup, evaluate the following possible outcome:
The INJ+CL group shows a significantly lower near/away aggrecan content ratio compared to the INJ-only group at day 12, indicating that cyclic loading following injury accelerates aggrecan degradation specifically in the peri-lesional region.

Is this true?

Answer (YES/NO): YES